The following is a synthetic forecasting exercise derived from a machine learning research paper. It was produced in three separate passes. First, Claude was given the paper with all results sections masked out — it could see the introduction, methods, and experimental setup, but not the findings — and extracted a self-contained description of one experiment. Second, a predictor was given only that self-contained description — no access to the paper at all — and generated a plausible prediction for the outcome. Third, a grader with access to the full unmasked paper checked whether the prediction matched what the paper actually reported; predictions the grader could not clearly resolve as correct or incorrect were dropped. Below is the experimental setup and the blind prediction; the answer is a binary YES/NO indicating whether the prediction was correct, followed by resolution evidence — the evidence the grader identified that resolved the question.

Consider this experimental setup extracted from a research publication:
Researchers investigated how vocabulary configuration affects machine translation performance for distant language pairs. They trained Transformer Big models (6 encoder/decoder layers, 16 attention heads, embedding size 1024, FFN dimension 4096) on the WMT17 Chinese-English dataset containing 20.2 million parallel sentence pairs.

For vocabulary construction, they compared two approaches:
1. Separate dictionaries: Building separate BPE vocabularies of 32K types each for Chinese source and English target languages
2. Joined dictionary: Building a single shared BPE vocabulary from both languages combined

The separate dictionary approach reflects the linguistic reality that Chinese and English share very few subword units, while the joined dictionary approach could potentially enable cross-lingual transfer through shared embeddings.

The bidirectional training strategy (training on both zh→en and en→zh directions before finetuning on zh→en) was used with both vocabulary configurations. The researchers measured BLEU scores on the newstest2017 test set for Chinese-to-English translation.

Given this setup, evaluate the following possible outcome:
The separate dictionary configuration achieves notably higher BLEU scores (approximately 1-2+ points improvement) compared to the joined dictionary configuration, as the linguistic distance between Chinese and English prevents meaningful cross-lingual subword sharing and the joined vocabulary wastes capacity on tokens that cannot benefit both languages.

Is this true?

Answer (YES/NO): NO